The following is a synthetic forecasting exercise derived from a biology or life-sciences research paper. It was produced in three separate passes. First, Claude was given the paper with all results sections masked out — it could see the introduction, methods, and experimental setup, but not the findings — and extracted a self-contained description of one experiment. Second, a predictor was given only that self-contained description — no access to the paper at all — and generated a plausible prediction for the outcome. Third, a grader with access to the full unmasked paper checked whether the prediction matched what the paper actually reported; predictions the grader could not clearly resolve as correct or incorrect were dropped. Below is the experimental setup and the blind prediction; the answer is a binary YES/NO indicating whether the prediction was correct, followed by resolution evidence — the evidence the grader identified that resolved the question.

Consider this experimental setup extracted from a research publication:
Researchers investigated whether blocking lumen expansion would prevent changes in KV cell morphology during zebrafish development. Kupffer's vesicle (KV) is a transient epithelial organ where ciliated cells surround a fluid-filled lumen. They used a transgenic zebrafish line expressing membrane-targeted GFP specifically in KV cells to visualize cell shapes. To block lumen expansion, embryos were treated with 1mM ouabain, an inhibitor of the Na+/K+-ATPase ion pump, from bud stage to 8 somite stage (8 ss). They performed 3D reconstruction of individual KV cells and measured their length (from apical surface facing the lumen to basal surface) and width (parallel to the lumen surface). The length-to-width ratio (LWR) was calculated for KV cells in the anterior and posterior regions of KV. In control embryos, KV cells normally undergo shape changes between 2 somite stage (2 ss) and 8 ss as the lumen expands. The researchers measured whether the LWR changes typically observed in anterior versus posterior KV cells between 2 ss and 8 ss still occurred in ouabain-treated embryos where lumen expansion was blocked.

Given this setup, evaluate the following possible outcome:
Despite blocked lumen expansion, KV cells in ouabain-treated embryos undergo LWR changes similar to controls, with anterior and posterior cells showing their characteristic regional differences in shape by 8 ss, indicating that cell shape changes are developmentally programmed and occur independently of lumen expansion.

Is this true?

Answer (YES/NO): NO